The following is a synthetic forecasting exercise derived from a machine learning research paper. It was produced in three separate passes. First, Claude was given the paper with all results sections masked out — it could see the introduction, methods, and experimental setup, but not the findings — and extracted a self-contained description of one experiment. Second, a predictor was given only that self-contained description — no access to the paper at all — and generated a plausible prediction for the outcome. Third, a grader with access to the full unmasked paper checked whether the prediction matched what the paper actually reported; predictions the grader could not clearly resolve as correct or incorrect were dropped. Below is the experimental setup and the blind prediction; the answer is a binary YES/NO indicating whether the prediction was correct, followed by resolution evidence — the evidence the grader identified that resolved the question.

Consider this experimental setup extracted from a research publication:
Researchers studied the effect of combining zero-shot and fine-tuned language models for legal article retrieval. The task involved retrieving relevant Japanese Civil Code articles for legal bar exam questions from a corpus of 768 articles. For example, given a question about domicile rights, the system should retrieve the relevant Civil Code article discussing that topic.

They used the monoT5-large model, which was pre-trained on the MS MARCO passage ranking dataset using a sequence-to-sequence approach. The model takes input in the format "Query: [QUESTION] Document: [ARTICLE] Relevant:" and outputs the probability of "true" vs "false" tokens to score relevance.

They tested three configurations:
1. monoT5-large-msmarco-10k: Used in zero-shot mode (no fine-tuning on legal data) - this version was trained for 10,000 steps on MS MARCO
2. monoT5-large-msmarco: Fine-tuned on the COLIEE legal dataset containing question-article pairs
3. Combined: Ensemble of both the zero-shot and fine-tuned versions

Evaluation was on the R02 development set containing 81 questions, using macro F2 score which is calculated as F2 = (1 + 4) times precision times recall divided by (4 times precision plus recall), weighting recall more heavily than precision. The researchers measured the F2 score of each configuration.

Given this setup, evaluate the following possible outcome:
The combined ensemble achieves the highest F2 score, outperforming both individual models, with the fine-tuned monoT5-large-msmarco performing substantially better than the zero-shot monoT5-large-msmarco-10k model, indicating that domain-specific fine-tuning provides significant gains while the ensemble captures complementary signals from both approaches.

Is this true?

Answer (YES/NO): NO